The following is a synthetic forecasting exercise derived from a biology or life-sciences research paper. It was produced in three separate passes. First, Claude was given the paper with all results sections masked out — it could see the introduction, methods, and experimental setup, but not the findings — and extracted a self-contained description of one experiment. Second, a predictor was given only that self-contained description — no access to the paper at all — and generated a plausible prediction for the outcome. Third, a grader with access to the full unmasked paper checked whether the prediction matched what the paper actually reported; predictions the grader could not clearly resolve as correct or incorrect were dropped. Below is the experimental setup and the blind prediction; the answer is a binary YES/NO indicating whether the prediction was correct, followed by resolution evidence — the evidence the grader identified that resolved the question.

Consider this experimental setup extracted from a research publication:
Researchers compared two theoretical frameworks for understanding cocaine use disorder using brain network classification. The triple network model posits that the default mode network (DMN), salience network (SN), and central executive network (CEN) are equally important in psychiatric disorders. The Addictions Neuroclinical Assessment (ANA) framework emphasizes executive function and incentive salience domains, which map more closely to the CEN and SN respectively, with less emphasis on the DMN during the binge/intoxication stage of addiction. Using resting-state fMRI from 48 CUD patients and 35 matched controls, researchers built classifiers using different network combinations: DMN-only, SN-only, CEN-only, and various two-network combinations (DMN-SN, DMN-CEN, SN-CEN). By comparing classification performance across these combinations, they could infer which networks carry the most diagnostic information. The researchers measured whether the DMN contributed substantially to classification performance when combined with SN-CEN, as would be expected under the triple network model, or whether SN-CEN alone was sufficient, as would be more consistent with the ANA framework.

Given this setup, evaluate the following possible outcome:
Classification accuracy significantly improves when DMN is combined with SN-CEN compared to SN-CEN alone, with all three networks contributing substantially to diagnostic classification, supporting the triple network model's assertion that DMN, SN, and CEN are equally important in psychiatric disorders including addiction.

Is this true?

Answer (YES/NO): NO